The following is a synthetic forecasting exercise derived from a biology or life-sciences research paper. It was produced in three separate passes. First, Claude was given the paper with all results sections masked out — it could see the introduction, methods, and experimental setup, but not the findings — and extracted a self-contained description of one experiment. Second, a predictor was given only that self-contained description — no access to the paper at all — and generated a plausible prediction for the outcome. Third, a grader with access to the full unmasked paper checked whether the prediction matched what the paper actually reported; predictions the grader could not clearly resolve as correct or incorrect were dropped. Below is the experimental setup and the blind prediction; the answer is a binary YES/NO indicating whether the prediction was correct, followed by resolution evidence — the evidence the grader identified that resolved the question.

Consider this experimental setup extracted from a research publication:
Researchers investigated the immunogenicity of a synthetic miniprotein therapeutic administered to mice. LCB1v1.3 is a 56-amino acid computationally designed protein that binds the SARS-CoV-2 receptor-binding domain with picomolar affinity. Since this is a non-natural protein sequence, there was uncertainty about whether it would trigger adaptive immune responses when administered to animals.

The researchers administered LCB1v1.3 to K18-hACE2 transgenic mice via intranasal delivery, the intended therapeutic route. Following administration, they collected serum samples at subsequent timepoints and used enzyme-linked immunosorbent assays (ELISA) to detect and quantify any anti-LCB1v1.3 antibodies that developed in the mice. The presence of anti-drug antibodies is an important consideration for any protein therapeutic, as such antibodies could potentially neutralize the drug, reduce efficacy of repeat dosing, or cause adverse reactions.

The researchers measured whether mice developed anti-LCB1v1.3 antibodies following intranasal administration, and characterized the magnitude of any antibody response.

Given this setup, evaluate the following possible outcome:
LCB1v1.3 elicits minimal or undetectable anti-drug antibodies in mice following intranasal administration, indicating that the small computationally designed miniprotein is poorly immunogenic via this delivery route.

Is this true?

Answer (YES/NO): YES